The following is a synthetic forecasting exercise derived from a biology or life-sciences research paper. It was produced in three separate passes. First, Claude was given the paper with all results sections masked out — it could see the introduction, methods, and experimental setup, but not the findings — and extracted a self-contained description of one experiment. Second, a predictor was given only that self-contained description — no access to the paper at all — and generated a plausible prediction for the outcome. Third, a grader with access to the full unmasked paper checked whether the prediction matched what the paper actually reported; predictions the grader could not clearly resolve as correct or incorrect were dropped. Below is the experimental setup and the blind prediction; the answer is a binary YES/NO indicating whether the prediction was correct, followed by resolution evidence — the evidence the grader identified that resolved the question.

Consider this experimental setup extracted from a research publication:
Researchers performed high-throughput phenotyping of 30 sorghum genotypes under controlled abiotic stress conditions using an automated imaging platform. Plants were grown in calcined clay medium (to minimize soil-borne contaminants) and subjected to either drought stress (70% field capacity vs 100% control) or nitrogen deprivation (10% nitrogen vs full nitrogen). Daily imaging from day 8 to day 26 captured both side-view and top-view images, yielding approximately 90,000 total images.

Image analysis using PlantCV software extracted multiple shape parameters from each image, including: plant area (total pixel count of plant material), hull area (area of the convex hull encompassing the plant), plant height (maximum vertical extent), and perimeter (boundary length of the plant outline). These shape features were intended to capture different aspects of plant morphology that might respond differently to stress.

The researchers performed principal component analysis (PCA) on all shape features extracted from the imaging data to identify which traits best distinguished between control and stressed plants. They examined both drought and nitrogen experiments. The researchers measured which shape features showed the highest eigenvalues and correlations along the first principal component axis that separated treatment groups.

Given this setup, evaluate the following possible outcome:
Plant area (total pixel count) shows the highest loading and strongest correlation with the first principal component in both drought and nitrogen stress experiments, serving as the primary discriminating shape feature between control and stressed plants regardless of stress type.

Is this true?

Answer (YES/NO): YES